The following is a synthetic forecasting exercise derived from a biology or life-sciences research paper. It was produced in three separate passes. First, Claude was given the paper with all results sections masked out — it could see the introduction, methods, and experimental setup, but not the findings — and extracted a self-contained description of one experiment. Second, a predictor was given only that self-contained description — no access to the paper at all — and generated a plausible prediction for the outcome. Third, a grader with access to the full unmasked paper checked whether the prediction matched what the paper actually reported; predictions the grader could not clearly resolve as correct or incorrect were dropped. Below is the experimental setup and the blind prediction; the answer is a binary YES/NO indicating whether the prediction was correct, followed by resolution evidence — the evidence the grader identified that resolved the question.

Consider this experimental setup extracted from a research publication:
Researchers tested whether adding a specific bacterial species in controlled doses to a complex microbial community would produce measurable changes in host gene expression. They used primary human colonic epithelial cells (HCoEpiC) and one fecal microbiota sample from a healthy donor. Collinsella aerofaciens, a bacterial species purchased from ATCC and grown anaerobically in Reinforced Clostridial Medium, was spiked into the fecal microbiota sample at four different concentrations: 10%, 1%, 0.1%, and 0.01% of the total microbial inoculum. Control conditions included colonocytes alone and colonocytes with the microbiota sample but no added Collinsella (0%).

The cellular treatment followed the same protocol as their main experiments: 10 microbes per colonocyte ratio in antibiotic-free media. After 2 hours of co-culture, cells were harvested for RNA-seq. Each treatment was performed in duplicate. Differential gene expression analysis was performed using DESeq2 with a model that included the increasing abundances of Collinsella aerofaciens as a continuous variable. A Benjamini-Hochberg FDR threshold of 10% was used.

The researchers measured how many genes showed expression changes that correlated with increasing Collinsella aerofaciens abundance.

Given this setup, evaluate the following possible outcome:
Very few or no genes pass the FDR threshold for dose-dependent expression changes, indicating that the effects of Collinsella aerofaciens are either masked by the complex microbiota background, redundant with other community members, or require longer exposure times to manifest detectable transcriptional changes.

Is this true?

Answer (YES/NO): NO